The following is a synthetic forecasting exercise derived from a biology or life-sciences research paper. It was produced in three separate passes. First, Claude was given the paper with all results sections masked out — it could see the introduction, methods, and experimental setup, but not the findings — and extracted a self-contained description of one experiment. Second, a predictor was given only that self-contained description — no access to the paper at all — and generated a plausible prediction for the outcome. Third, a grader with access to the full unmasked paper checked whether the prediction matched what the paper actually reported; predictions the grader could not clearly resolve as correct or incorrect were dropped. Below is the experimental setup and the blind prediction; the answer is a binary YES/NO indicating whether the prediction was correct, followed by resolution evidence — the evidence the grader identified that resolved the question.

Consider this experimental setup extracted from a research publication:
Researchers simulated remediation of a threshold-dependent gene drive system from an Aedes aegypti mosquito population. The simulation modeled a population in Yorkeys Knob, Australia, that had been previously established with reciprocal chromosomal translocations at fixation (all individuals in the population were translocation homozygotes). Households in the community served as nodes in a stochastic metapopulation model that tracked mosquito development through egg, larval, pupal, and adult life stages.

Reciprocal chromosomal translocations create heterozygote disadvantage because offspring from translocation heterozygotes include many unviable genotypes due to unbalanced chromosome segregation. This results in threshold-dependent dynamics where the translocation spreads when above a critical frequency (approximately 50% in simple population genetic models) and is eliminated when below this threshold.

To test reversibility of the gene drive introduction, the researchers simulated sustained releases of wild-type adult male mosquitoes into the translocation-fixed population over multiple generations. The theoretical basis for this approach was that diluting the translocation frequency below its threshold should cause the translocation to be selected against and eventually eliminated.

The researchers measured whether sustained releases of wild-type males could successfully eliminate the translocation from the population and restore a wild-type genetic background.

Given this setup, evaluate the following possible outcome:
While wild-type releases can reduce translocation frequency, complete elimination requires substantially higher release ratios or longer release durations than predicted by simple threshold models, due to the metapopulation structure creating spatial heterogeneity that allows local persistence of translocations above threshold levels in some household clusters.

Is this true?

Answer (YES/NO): NO